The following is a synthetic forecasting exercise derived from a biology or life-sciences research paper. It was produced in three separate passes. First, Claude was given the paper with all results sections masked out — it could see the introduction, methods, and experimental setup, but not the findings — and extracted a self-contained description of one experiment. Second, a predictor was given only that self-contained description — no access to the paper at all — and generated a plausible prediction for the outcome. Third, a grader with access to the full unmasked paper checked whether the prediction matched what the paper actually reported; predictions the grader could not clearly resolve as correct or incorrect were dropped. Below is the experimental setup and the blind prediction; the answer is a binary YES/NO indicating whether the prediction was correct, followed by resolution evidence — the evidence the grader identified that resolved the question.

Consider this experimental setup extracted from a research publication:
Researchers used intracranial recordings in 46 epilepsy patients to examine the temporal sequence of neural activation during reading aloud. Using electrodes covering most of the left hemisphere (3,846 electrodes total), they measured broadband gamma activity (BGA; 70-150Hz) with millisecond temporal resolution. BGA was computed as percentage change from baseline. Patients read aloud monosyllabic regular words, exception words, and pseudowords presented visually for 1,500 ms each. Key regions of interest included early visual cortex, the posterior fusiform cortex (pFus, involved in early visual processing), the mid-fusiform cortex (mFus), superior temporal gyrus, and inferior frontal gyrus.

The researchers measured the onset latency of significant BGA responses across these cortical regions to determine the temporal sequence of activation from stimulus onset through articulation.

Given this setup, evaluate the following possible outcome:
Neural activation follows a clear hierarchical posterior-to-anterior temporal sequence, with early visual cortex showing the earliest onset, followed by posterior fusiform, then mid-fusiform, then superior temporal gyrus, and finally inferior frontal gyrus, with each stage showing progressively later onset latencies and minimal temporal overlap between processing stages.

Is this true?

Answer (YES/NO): NO